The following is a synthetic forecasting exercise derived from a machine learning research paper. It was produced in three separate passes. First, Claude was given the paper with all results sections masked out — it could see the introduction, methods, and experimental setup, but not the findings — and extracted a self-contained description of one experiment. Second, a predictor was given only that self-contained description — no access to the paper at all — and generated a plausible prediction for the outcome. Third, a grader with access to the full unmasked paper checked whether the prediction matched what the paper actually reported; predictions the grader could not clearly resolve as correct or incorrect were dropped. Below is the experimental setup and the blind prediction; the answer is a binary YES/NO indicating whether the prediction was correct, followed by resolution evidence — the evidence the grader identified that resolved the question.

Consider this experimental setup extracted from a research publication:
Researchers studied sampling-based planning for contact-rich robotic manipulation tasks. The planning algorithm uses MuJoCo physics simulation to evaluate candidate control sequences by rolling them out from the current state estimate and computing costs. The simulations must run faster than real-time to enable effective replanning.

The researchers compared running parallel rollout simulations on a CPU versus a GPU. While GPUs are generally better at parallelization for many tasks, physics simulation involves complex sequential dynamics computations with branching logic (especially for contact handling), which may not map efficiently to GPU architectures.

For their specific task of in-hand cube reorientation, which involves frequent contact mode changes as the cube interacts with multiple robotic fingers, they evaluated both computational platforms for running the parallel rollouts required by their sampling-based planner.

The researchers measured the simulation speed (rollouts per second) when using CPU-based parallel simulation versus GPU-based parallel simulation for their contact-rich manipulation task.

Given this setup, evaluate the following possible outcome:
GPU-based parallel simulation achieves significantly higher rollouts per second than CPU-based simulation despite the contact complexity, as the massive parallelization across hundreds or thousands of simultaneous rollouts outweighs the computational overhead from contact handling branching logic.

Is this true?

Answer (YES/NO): NO